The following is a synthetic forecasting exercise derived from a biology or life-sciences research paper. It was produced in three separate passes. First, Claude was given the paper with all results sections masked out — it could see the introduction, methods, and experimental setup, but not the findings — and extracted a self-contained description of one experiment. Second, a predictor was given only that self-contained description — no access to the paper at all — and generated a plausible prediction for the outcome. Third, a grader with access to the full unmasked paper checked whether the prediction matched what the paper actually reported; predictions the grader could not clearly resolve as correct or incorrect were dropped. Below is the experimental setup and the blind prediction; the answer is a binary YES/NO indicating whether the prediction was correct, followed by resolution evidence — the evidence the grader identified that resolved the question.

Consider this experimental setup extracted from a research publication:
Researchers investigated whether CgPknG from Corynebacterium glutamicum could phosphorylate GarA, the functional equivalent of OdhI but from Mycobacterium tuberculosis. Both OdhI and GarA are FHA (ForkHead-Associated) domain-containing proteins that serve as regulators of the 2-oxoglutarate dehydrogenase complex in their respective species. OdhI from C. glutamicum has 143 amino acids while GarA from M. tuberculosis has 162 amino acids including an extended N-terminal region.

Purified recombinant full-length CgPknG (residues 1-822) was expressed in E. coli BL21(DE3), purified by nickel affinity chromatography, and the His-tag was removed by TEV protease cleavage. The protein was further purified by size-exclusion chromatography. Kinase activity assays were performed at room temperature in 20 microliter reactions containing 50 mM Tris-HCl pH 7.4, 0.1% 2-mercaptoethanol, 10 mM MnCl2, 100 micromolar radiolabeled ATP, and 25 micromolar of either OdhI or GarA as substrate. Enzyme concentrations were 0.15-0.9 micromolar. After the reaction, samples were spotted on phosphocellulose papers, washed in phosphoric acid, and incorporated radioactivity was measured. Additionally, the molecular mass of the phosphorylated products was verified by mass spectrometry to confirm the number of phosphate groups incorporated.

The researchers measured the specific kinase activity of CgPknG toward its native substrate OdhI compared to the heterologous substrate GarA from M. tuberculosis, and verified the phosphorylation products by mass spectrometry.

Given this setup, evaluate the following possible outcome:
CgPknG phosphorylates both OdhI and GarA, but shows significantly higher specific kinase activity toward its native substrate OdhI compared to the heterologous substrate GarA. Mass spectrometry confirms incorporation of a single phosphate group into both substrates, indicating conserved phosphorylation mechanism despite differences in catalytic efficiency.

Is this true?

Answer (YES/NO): NO